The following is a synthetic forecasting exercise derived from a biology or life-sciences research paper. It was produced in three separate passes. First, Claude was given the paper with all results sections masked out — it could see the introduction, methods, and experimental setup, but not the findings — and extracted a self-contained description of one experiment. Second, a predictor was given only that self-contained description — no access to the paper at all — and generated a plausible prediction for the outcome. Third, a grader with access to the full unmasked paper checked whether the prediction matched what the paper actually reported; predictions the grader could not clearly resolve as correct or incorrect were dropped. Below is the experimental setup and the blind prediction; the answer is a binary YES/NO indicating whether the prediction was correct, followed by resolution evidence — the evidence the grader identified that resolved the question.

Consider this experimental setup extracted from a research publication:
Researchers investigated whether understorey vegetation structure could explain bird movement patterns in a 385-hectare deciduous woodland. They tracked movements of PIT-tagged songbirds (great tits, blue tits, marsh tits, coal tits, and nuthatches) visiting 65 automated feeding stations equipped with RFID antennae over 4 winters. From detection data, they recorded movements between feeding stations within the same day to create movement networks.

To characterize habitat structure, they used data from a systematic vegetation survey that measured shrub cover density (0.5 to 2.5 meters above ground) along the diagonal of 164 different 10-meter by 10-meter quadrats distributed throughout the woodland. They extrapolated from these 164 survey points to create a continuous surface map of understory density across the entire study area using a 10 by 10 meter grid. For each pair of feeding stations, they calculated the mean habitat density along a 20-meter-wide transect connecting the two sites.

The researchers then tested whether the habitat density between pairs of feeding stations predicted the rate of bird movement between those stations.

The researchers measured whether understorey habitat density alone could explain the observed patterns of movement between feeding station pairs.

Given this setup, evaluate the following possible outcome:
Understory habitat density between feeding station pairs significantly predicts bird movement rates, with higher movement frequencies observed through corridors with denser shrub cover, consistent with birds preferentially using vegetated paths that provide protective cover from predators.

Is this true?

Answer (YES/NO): YES